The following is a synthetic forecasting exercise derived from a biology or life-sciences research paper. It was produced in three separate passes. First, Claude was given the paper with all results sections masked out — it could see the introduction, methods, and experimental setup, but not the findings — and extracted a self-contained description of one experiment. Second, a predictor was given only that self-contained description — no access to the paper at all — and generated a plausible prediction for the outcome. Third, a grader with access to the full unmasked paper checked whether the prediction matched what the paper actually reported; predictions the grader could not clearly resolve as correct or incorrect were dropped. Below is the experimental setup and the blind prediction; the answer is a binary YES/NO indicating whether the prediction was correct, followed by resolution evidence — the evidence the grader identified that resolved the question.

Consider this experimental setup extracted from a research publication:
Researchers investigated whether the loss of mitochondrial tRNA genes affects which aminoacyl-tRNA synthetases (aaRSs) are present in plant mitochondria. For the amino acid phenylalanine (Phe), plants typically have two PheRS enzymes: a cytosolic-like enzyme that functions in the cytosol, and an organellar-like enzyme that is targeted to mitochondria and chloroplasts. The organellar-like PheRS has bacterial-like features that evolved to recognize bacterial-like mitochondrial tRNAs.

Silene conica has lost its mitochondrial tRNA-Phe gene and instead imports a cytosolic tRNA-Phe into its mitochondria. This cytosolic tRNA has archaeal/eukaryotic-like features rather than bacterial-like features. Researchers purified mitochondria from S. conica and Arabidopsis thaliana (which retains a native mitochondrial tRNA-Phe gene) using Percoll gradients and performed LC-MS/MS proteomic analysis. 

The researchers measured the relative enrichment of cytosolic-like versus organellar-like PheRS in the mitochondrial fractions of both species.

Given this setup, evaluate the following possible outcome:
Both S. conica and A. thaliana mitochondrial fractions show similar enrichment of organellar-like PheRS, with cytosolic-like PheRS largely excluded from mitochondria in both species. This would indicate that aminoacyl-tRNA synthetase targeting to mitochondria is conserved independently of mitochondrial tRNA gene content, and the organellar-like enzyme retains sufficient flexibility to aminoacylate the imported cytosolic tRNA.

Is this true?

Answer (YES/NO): YES